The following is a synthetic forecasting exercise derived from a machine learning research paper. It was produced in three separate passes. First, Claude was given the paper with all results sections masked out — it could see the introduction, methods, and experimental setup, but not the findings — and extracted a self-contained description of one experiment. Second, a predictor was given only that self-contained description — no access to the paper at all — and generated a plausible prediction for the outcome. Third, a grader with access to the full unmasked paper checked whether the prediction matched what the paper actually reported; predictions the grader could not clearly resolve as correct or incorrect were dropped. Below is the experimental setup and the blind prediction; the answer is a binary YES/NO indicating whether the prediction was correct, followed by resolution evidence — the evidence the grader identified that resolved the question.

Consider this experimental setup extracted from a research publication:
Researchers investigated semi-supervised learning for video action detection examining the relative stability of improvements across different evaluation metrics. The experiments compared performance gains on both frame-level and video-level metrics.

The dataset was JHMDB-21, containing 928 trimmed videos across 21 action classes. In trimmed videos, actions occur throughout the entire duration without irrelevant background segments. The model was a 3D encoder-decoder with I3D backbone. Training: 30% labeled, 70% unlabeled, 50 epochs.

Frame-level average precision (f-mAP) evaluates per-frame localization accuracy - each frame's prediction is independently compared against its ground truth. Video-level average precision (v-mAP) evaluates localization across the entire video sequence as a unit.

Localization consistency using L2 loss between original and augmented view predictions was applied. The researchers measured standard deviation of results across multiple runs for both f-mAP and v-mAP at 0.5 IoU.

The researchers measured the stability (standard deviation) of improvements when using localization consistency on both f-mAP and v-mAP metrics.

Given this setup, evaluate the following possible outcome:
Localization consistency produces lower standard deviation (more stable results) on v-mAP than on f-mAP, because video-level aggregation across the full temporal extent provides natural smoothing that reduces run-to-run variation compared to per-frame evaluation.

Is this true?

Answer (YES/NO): YES